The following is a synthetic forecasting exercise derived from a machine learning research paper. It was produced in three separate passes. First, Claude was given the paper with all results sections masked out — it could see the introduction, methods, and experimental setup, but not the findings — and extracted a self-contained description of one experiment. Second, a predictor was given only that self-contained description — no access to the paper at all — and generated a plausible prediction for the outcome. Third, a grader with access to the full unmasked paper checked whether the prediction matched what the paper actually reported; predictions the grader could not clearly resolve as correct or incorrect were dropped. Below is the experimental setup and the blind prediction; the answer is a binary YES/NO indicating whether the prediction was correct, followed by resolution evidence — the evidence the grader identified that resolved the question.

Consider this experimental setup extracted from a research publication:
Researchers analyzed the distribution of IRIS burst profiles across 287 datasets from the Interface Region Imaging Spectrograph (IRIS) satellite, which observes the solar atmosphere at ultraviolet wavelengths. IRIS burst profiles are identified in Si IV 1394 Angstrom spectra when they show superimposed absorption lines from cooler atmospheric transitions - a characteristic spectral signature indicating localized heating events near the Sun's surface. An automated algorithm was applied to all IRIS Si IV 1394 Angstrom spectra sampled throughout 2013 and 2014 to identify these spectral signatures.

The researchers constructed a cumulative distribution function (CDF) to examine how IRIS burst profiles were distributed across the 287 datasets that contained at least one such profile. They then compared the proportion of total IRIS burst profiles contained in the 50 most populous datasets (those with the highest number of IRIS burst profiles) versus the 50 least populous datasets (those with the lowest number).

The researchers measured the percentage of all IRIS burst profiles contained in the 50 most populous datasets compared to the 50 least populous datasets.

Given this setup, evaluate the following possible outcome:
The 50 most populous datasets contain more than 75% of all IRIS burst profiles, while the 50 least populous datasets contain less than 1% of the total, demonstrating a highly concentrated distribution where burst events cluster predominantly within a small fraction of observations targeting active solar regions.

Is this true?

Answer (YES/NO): NO